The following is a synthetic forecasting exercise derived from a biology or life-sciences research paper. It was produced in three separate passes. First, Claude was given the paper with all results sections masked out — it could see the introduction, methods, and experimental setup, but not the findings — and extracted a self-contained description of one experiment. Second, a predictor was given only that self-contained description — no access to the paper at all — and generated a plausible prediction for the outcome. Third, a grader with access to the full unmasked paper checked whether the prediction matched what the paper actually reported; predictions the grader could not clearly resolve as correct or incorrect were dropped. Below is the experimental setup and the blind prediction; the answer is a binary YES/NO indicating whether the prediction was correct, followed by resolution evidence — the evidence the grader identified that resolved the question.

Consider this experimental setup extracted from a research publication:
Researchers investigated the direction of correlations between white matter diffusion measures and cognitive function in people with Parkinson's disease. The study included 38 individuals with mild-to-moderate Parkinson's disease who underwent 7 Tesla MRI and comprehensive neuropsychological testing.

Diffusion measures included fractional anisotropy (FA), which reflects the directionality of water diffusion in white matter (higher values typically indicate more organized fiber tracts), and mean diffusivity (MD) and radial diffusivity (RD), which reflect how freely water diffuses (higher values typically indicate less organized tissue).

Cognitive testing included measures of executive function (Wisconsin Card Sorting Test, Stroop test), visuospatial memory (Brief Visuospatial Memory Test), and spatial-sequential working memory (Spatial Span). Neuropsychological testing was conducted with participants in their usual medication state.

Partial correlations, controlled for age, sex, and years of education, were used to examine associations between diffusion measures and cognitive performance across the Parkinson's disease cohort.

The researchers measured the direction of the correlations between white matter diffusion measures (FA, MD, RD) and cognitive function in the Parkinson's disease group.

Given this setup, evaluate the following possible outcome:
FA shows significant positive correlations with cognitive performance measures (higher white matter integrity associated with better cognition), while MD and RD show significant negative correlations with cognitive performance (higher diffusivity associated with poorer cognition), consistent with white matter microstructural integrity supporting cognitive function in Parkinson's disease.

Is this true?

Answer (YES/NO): NO